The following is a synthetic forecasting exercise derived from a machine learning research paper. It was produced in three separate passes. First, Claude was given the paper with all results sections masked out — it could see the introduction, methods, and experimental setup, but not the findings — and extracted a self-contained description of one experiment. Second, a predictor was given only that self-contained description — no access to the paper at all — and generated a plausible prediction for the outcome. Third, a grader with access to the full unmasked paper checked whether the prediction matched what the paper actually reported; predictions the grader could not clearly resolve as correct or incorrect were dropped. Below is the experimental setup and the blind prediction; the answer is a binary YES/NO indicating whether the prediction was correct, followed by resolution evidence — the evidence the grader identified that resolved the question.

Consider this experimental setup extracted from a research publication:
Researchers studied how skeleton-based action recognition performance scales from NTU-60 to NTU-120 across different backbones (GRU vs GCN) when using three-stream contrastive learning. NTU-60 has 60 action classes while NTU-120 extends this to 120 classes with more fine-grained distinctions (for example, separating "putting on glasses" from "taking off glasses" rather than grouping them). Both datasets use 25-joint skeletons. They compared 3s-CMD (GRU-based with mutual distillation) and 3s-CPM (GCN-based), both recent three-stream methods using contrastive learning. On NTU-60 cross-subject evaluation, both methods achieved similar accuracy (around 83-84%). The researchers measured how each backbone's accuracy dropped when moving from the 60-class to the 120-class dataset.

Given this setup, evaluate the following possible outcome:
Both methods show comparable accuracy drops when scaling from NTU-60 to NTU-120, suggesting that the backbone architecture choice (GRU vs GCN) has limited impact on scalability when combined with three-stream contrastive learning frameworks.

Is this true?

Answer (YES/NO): YES